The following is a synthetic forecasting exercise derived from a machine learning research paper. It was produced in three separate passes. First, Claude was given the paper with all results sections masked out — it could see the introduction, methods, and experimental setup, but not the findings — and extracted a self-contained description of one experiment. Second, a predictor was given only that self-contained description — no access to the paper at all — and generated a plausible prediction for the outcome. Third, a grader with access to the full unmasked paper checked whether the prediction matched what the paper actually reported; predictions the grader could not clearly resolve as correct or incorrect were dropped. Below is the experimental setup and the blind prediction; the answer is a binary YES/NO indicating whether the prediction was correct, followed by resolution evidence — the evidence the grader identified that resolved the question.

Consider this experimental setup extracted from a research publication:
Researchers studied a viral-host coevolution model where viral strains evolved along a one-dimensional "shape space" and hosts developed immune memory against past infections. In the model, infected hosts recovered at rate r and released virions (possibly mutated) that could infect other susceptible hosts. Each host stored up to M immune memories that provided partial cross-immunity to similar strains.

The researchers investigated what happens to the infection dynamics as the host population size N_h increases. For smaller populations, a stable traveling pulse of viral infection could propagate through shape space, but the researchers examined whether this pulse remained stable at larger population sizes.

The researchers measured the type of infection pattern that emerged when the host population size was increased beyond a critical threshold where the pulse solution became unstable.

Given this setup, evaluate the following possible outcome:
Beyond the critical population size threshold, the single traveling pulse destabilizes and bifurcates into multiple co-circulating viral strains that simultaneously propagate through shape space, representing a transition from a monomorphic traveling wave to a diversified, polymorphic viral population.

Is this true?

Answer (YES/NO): NO